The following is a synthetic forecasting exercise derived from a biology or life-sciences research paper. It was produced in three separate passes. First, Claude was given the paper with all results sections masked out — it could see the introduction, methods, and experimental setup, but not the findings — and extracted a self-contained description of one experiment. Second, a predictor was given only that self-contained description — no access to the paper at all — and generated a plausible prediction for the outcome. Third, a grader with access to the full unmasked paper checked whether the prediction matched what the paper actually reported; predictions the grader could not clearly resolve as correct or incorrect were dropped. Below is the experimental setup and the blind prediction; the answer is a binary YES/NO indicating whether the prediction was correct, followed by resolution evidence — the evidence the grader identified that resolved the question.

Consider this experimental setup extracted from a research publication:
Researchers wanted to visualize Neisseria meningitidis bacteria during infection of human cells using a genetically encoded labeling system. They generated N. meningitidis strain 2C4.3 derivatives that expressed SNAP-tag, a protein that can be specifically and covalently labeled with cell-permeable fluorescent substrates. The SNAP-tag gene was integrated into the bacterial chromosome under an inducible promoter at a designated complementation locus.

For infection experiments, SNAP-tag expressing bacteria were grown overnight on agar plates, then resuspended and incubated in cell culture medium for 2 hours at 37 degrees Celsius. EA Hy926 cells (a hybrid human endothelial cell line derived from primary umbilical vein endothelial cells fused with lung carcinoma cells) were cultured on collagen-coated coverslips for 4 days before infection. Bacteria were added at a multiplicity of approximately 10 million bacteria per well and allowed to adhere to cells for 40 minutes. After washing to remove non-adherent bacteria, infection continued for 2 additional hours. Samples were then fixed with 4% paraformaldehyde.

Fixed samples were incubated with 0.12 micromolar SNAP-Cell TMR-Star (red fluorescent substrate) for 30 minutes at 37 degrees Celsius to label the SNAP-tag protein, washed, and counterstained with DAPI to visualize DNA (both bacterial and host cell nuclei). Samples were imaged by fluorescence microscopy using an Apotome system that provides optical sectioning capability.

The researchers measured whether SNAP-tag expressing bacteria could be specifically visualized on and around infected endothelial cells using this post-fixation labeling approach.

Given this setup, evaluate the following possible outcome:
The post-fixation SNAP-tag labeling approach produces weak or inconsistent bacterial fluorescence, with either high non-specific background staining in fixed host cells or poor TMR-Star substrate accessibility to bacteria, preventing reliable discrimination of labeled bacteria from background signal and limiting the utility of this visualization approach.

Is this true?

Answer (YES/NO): NO